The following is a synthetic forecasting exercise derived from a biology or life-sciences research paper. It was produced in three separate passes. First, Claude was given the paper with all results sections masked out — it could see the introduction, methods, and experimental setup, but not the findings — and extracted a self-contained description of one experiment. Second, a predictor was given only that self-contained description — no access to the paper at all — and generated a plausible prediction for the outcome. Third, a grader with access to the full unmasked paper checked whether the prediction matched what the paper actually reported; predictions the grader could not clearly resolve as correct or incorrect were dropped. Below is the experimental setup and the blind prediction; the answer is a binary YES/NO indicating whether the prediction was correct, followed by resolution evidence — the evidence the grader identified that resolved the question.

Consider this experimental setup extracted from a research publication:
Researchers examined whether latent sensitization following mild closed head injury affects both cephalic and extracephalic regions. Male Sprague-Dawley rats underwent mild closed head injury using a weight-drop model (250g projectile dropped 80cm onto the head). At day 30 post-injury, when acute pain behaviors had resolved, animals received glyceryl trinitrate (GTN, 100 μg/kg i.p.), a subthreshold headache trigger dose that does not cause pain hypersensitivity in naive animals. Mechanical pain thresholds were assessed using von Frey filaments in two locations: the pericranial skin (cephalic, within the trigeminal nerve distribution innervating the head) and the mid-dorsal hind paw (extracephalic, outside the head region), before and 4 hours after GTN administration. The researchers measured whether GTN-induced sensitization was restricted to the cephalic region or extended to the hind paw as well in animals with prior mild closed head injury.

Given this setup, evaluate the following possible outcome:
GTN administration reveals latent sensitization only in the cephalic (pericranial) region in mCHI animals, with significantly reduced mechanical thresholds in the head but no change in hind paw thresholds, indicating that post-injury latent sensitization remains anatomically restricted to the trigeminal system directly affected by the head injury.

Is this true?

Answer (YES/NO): NO